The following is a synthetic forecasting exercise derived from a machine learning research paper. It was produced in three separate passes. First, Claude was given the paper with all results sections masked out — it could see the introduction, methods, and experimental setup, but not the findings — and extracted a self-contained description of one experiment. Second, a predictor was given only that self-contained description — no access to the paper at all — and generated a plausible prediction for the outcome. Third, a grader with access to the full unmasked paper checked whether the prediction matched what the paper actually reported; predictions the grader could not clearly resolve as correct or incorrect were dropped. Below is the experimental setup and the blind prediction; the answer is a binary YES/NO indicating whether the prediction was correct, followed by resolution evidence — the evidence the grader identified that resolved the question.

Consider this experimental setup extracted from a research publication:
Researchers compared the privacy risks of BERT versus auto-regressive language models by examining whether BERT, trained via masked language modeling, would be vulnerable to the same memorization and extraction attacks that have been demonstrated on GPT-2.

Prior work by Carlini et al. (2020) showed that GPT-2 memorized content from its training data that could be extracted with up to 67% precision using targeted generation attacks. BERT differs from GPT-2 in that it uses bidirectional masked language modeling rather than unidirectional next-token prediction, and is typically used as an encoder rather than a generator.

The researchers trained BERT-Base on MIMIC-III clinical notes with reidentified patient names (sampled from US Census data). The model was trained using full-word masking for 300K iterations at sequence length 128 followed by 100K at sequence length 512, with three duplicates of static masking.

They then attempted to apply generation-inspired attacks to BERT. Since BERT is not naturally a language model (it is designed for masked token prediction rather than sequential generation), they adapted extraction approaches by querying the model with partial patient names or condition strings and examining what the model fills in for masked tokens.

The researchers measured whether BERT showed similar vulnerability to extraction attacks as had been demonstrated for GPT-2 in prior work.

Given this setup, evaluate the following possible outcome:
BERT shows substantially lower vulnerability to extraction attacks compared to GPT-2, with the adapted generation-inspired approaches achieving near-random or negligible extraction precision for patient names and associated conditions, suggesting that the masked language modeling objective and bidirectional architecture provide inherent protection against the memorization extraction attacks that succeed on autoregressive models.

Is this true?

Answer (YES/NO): NO